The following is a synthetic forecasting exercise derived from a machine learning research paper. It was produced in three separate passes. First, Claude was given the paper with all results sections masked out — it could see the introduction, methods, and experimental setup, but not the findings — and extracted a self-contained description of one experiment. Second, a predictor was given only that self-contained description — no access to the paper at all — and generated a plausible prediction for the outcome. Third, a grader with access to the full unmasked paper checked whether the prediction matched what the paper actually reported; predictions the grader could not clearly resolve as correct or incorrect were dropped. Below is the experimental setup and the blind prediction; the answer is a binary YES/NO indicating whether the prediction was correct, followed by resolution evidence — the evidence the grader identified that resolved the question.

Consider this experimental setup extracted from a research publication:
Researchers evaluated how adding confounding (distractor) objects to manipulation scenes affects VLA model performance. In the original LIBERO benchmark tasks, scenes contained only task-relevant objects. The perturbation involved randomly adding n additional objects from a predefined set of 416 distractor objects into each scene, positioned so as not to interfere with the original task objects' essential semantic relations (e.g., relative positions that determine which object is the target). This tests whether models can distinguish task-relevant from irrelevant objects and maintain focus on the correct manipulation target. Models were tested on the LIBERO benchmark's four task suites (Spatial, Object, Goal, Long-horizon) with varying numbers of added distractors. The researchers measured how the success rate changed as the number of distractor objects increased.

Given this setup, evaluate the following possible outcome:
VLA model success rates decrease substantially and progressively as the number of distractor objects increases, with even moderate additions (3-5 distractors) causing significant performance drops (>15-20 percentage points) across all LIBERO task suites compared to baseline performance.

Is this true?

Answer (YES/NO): NO